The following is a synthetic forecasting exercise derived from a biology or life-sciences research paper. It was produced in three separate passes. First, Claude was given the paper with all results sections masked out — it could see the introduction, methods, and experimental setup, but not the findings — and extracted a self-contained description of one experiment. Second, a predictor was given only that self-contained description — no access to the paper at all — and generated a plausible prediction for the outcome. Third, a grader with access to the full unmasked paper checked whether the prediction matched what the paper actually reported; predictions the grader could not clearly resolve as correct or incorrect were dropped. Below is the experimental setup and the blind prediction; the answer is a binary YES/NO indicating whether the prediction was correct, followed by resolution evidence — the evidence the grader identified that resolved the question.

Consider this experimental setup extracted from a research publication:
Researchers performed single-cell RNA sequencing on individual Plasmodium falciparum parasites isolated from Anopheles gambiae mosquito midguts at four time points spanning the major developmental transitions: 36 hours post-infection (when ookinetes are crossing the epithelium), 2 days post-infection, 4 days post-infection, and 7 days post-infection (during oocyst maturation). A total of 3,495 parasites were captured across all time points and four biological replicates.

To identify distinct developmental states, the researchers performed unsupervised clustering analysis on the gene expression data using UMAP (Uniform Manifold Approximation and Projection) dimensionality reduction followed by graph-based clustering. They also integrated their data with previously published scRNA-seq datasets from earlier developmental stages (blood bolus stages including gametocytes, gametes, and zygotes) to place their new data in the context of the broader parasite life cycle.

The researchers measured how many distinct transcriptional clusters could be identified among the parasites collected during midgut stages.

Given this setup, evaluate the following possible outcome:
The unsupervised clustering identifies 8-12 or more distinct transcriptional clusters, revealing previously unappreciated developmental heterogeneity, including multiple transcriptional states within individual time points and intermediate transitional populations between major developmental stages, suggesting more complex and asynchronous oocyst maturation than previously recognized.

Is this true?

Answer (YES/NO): YES